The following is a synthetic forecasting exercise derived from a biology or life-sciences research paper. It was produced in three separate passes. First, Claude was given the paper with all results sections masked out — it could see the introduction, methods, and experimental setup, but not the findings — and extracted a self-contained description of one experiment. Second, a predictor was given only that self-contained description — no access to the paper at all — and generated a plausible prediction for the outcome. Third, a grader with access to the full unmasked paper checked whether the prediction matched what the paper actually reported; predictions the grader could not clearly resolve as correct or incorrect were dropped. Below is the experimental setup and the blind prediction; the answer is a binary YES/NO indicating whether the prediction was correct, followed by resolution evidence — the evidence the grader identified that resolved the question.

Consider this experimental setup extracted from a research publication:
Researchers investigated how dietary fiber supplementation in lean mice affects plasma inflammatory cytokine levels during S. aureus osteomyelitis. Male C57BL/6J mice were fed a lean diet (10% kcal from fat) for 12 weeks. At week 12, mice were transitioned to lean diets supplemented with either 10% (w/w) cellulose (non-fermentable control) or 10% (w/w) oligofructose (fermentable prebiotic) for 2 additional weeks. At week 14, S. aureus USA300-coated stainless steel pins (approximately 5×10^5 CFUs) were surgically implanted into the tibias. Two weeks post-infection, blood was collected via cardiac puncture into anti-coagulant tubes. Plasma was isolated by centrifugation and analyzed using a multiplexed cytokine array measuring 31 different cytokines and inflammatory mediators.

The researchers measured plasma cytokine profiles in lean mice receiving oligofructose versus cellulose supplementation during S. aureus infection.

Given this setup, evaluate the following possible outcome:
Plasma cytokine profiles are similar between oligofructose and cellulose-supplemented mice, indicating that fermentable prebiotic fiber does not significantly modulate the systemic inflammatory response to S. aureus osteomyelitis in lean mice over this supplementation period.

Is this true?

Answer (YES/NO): YES